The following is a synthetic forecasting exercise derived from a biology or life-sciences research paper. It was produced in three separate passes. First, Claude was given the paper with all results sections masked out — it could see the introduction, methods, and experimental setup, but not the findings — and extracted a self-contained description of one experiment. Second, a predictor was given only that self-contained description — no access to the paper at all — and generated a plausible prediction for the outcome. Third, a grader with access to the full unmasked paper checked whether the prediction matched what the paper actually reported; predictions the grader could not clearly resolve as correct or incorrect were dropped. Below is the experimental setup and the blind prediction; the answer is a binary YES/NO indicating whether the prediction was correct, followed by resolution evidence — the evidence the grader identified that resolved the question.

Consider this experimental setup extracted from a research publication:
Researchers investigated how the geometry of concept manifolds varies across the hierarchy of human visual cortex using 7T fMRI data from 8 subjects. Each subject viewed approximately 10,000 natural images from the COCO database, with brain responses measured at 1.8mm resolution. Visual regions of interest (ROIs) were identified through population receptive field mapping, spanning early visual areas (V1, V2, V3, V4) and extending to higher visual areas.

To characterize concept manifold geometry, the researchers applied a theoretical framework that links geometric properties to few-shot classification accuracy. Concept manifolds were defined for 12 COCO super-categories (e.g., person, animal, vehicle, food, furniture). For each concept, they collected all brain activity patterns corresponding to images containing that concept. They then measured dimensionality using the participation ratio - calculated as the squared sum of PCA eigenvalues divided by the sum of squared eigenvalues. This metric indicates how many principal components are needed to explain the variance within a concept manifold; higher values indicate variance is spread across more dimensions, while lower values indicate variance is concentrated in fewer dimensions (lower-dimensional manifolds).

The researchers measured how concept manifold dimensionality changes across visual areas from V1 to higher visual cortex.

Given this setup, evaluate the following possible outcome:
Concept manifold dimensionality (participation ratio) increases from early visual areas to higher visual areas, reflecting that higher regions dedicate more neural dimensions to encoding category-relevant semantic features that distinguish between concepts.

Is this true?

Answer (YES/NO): NO